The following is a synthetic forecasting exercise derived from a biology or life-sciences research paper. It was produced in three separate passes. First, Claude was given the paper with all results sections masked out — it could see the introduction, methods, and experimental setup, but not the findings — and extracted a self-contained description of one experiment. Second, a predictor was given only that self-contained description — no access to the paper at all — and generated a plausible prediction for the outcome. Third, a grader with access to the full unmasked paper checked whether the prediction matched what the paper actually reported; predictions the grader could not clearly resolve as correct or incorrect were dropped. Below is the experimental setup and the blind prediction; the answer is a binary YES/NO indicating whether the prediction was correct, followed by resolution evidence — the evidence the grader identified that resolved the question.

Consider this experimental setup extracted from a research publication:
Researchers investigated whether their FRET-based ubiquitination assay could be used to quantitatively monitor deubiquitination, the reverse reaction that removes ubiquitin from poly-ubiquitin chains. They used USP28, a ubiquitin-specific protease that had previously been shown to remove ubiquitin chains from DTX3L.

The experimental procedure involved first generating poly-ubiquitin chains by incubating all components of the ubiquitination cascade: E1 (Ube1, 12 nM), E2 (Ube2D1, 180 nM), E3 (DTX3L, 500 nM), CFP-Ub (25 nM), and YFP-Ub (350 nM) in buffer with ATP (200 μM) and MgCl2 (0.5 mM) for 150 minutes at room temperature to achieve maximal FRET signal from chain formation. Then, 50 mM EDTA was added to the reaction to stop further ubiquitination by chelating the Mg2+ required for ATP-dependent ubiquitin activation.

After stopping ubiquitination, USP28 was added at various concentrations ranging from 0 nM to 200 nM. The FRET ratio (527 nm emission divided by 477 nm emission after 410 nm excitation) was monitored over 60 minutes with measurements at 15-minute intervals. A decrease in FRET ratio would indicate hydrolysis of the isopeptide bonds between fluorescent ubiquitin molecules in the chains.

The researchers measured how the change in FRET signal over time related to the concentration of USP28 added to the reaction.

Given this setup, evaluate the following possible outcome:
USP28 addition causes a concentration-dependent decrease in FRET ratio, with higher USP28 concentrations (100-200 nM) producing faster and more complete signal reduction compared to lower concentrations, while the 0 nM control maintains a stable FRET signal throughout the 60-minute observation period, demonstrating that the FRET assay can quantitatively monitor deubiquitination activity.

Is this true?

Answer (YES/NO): YES